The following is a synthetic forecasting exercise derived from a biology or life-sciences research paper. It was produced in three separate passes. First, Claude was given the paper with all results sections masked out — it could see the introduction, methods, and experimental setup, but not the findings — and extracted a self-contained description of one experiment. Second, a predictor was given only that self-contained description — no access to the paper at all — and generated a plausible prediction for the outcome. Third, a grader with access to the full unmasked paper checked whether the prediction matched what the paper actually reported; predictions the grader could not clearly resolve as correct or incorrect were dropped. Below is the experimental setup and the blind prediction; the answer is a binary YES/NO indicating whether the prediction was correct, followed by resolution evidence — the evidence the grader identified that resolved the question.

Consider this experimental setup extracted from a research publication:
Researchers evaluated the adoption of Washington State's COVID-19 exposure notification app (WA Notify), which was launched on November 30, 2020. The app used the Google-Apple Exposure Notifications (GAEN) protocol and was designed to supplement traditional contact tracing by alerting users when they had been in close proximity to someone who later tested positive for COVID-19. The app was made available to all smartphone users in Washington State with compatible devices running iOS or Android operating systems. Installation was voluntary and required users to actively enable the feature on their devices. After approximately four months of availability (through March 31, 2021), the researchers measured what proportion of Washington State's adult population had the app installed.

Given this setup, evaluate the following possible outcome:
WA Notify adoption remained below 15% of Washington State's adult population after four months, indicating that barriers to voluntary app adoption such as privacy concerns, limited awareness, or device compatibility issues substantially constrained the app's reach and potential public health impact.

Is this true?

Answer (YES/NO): NO